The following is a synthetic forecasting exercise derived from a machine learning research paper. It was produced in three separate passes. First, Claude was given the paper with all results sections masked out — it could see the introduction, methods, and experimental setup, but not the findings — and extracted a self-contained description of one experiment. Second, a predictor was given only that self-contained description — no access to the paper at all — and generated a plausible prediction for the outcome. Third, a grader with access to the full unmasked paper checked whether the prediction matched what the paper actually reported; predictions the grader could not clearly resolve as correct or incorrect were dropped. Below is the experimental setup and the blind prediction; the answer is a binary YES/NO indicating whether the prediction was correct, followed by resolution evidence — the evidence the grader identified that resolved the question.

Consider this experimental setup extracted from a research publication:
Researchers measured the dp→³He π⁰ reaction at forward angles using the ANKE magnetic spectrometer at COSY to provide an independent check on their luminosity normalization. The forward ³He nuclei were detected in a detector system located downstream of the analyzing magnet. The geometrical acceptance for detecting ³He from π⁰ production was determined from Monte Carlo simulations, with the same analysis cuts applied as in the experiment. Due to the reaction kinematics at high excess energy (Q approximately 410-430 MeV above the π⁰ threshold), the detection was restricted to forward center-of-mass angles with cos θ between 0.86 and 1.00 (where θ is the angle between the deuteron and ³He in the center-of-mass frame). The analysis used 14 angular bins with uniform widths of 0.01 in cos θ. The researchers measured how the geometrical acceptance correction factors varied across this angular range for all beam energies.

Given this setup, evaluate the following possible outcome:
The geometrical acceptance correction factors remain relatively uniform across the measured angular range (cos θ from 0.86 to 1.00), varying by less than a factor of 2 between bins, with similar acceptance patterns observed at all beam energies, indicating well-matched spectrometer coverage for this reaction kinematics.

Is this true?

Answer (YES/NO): NO